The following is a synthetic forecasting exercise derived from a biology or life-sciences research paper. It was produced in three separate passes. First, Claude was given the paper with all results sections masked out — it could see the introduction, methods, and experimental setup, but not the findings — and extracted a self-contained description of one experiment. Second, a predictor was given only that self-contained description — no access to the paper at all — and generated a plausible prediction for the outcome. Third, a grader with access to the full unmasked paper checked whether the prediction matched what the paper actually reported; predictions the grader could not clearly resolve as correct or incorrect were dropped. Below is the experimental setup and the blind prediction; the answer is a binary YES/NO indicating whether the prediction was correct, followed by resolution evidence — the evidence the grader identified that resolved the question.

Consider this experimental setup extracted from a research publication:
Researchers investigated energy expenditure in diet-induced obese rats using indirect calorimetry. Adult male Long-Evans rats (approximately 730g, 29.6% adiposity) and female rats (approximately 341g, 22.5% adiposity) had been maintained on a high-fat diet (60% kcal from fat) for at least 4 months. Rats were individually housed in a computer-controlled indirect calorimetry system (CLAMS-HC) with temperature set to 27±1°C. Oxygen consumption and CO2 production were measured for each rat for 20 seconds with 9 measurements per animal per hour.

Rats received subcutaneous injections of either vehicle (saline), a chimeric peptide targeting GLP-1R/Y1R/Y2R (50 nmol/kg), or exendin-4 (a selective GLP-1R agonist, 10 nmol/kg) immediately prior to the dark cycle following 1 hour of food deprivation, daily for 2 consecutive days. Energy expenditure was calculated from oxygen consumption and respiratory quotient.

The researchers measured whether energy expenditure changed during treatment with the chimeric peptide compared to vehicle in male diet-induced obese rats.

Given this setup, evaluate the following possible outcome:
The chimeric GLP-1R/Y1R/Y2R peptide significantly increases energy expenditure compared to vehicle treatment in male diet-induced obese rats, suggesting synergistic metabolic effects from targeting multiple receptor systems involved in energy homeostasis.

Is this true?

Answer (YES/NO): NO